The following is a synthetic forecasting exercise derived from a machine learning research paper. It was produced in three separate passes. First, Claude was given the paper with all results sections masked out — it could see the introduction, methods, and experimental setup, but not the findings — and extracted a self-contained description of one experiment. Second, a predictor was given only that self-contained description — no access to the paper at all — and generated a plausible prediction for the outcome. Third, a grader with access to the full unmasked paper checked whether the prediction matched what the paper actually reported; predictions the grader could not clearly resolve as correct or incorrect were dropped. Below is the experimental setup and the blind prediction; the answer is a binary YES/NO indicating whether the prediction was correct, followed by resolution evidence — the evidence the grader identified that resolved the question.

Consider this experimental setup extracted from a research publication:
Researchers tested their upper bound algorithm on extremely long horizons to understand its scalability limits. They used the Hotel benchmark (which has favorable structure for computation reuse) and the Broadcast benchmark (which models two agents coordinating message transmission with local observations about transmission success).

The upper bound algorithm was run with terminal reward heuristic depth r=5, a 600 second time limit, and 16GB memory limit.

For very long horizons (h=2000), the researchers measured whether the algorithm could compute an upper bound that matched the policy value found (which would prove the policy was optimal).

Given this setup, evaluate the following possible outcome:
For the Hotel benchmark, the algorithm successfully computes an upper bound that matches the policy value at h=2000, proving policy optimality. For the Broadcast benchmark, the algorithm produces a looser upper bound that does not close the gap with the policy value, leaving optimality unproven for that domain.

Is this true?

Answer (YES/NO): YES